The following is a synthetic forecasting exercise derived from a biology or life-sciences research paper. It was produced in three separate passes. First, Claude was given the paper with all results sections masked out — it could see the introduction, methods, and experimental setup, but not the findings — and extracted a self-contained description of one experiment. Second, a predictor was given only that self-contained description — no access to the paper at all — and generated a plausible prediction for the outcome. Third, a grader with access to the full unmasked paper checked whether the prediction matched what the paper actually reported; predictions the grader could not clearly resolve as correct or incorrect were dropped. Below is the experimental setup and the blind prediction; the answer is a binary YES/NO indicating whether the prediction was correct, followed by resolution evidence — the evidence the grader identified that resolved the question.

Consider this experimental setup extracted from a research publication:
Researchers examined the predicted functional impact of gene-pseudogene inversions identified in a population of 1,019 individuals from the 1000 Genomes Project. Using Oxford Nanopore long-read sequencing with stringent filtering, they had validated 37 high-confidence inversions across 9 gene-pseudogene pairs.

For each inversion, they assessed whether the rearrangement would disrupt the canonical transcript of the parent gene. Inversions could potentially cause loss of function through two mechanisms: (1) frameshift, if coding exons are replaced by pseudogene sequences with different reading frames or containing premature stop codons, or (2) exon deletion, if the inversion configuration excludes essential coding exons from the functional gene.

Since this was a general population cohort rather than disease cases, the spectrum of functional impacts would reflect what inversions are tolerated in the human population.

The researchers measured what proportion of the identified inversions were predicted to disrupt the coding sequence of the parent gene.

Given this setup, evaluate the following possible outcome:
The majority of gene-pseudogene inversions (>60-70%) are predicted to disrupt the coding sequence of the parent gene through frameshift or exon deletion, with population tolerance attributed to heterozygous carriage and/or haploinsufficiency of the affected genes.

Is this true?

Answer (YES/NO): NO